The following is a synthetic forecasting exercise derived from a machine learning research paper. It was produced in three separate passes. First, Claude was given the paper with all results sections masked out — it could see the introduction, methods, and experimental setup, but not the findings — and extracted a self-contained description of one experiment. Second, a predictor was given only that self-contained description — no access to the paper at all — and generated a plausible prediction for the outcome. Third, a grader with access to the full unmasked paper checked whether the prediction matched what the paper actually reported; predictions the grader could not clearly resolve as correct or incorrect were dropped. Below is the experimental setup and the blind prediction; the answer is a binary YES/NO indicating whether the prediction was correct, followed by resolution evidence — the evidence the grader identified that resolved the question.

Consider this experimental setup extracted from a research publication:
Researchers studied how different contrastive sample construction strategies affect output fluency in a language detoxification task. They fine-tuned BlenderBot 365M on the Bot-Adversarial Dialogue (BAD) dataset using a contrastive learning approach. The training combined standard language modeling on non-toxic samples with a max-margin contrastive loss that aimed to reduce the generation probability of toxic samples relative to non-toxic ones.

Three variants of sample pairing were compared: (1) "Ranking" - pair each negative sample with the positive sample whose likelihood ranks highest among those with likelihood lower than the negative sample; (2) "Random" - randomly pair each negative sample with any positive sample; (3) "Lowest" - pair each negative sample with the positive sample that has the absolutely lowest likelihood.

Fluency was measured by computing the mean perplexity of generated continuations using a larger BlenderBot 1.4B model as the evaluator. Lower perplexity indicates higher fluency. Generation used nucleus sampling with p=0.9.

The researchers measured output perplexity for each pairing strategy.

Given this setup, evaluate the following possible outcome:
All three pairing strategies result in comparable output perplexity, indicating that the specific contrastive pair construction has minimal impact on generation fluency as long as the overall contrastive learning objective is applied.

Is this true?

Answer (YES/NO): NO